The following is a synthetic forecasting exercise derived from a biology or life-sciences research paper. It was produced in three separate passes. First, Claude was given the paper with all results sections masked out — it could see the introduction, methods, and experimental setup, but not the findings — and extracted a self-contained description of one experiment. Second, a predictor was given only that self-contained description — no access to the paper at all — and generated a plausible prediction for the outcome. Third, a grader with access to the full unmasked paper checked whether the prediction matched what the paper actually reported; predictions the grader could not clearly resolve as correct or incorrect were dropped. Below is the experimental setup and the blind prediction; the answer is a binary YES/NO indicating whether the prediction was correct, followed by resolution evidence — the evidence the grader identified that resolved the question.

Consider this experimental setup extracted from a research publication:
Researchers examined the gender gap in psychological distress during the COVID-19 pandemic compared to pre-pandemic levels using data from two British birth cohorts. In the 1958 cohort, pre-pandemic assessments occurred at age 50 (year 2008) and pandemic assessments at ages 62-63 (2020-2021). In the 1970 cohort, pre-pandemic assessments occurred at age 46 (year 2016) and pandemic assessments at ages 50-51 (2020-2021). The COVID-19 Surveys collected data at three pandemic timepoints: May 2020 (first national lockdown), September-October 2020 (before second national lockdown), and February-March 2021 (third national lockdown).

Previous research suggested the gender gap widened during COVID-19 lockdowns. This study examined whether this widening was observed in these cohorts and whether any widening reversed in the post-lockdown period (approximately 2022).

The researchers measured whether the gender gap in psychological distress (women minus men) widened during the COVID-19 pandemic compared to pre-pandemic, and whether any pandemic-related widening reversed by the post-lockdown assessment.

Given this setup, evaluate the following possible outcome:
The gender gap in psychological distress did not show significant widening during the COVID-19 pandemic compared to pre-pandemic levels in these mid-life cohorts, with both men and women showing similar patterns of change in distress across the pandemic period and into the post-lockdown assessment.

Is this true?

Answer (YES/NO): NO